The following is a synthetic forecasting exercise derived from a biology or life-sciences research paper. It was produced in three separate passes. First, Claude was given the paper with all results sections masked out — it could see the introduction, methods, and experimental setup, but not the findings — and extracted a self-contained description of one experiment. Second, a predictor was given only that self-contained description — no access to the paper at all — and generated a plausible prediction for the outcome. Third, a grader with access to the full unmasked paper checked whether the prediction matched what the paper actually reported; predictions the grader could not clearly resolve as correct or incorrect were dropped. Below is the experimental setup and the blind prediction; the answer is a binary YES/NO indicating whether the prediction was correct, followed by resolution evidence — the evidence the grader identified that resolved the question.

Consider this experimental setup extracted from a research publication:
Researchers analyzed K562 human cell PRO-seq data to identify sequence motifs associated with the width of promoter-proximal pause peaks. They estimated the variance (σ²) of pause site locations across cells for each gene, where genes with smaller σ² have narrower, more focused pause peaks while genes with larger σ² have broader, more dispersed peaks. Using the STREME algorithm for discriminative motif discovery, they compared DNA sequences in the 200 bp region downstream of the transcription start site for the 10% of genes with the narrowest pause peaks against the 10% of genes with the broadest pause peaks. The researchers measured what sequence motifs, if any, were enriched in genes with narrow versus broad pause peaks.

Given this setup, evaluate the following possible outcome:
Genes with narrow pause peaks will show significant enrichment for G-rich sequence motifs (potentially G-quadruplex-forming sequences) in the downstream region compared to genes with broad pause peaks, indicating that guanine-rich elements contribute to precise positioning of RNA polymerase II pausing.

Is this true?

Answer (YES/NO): NO